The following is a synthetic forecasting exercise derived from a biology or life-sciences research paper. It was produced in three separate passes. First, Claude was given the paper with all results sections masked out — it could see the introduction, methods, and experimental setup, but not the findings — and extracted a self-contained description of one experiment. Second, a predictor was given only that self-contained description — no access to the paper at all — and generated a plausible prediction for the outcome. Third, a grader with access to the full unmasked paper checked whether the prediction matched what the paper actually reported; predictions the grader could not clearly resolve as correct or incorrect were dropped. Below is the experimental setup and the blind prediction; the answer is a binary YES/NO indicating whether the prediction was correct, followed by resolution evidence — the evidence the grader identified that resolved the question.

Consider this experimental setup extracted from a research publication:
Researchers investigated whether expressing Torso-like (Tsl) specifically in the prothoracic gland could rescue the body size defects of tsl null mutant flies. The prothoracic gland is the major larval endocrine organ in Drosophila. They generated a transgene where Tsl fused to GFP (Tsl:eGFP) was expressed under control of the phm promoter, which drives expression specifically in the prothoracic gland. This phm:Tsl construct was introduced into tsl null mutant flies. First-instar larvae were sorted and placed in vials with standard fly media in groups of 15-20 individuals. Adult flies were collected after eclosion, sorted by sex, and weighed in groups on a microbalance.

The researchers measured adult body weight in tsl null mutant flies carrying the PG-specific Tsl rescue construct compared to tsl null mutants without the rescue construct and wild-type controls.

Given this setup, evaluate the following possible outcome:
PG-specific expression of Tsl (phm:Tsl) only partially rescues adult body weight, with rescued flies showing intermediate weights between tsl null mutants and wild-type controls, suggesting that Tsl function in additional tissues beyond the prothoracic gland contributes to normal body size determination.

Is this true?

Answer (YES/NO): YES